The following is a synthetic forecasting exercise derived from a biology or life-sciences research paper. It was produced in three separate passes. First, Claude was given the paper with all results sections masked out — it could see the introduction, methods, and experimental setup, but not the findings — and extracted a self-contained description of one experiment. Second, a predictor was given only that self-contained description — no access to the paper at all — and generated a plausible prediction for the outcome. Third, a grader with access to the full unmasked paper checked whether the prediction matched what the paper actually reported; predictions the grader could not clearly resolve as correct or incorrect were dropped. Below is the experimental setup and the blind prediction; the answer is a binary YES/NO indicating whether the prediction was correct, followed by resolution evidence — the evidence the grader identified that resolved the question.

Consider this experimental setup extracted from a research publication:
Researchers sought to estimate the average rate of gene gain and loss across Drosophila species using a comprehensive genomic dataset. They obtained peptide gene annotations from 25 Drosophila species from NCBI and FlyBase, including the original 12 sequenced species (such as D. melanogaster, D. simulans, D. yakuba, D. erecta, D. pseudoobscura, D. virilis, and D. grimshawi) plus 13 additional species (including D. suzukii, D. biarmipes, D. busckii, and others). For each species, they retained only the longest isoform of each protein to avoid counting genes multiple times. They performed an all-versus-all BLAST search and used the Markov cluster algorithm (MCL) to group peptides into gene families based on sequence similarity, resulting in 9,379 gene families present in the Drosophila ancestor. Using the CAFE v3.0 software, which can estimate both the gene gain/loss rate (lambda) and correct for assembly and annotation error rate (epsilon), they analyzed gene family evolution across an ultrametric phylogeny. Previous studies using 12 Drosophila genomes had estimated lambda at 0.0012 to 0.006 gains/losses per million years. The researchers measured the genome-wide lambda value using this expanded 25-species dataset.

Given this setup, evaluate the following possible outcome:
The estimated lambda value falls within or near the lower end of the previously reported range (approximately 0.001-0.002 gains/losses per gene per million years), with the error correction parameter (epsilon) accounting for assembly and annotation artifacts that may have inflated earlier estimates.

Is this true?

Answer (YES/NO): NO